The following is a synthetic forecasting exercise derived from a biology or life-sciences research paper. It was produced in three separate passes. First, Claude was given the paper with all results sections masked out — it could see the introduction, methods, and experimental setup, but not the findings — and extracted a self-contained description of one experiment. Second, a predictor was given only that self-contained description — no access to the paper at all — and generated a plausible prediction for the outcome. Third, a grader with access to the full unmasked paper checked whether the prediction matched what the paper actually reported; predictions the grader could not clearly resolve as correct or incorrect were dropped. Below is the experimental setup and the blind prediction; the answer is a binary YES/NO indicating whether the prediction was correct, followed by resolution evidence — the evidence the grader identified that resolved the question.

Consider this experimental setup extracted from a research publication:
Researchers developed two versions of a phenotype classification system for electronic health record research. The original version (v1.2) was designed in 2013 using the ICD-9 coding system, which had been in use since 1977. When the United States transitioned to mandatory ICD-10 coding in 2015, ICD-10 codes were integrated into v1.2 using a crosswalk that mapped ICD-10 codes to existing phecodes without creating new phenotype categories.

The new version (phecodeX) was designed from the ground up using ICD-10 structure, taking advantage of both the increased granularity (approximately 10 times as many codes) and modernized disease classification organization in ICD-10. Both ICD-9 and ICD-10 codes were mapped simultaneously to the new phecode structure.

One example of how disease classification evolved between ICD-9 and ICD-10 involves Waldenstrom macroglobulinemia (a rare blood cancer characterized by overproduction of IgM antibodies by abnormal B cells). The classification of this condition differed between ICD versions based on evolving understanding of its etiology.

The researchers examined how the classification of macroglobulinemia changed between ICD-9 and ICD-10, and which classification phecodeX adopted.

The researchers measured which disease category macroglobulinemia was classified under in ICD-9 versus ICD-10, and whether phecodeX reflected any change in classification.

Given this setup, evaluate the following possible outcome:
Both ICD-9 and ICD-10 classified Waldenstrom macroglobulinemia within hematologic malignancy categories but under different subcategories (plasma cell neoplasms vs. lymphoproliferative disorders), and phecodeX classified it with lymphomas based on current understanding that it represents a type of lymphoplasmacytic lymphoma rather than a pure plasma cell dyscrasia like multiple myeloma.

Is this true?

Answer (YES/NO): NO